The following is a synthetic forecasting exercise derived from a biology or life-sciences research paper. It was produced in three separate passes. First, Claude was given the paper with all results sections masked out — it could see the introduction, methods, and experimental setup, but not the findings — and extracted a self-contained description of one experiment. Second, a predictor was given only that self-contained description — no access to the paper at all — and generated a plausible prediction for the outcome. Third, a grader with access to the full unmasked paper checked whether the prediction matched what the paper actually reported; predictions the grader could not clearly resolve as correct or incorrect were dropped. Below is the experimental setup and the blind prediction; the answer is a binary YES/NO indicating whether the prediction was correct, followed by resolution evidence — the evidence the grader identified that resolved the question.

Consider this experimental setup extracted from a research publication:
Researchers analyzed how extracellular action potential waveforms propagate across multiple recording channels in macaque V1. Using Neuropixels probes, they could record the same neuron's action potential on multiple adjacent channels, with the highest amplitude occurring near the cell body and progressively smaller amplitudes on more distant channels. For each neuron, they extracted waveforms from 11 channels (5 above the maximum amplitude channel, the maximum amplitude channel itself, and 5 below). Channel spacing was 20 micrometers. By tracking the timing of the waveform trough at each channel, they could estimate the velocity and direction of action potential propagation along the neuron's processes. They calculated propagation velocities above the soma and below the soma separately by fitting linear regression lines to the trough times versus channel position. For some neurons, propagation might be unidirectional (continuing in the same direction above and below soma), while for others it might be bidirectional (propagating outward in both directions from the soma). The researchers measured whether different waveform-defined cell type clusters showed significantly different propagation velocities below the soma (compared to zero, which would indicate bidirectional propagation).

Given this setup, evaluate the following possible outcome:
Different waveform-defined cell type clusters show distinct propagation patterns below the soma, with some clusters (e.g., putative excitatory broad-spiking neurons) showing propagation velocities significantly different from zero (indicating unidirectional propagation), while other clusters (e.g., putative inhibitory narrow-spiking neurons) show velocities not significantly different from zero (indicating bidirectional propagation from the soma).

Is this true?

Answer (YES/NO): NO